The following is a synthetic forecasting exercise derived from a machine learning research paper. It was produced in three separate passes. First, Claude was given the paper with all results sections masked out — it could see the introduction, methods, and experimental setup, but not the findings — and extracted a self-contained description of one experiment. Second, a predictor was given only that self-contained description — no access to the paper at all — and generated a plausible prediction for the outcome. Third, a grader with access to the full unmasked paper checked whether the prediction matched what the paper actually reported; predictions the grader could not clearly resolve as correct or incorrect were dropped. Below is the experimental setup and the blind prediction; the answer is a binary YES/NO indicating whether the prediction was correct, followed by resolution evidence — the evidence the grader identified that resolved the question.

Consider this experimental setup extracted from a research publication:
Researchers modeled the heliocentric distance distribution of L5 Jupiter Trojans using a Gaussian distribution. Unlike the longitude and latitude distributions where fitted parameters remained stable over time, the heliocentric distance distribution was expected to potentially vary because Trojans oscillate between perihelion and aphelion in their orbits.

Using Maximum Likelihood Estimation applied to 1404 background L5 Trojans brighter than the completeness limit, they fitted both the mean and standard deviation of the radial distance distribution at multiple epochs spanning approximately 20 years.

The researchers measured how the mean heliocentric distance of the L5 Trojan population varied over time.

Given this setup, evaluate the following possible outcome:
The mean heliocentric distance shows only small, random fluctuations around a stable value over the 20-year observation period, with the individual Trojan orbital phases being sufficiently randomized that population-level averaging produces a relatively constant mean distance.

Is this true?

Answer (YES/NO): NO